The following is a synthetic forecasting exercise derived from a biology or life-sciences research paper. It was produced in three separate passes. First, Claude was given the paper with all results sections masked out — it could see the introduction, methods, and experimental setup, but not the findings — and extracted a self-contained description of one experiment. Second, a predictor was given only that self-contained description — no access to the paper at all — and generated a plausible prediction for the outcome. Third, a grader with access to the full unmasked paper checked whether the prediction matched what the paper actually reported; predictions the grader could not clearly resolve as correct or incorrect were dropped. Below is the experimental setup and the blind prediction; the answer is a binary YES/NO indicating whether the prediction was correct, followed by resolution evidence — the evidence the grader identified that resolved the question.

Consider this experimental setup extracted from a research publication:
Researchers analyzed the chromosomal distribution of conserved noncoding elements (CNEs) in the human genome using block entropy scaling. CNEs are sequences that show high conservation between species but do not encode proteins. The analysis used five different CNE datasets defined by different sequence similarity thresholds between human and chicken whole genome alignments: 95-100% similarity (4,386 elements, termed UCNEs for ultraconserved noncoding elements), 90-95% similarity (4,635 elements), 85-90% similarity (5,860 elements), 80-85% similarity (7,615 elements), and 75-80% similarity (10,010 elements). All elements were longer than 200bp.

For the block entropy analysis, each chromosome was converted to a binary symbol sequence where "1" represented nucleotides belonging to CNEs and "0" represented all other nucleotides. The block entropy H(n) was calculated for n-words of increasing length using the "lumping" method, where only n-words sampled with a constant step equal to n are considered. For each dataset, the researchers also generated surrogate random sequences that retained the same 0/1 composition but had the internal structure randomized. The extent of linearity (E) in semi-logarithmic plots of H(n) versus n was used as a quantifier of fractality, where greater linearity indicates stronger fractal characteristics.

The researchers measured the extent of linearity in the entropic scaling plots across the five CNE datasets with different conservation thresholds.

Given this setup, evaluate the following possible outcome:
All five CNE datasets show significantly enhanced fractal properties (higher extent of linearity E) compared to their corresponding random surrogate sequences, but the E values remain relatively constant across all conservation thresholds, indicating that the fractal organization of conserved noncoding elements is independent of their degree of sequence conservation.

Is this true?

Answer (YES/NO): NO